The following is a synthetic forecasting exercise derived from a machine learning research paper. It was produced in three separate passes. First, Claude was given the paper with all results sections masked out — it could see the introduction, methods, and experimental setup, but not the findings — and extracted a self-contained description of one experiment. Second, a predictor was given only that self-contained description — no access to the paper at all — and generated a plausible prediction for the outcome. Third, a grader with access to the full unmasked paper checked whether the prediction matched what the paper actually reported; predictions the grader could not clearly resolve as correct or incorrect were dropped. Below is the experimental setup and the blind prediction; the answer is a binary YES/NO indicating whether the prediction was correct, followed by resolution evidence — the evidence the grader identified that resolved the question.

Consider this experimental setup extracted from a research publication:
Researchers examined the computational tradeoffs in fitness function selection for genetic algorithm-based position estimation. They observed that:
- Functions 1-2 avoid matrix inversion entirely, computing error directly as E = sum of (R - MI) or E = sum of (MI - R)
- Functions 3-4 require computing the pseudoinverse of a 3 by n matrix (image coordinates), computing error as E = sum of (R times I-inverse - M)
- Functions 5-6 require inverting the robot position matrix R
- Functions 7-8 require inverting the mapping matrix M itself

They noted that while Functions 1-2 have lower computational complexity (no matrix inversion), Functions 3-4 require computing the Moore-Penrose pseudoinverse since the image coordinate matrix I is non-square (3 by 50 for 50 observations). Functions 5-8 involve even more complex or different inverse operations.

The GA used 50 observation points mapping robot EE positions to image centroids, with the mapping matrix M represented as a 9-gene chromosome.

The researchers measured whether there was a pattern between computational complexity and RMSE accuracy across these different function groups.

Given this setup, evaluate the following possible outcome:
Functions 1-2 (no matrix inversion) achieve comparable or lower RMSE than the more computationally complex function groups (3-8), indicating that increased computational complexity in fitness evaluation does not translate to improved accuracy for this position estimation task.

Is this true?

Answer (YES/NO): NO